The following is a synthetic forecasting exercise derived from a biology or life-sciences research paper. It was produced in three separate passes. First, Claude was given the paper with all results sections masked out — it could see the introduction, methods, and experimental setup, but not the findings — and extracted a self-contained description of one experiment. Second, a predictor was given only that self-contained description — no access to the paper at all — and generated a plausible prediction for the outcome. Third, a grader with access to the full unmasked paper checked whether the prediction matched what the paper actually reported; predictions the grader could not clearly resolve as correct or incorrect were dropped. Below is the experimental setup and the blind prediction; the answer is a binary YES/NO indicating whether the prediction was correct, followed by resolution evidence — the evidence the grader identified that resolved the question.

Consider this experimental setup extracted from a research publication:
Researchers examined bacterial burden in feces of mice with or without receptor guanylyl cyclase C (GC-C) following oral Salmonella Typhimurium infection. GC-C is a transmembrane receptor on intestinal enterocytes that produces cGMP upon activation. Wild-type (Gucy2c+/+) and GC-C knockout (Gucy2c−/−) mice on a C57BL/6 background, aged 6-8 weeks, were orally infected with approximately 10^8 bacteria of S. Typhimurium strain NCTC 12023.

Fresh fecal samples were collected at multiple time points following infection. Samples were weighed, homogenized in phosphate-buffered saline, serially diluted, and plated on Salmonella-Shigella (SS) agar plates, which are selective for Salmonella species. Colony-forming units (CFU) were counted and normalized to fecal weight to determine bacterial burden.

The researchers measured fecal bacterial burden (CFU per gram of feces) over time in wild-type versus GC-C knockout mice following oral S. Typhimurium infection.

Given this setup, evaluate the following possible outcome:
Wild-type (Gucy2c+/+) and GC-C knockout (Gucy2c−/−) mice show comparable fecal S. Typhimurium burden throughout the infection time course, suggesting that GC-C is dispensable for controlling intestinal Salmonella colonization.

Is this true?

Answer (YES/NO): NO